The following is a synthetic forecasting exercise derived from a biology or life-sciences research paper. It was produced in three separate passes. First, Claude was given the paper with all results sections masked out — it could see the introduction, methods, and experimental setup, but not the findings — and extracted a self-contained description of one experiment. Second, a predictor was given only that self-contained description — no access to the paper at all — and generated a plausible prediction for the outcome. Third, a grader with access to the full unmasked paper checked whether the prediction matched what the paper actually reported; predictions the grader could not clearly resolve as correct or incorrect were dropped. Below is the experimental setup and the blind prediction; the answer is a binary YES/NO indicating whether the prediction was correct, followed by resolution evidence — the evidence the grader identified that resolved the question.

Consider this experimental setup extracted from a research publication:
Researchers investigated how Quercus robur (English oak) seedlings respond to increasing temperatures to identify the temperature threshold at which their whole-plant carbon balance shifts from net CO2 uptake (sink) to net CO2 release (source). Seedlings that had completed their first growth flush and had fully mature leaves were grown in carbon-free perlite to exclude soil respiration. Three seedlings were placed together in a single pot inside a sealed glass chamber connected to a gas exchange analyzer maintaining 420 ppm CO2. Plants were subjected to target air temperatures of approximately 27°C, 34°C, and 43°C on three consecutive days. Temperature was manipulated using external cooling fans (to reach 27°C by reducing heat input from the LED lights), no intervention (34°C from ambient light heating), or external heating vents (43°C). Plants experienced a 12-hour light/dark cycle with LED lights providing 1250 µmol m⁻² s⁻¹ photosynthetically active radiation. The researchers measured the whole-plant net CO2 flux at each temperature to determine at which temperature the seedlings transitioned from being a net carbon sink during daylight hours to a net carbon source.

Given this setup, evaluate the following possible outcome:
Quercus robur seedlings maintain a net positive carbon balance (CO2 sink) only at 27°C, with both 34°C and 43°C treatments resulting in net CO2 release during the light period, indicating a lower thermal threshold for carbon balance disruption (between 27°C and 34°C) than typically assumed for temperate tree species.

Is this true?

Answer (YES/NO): NO